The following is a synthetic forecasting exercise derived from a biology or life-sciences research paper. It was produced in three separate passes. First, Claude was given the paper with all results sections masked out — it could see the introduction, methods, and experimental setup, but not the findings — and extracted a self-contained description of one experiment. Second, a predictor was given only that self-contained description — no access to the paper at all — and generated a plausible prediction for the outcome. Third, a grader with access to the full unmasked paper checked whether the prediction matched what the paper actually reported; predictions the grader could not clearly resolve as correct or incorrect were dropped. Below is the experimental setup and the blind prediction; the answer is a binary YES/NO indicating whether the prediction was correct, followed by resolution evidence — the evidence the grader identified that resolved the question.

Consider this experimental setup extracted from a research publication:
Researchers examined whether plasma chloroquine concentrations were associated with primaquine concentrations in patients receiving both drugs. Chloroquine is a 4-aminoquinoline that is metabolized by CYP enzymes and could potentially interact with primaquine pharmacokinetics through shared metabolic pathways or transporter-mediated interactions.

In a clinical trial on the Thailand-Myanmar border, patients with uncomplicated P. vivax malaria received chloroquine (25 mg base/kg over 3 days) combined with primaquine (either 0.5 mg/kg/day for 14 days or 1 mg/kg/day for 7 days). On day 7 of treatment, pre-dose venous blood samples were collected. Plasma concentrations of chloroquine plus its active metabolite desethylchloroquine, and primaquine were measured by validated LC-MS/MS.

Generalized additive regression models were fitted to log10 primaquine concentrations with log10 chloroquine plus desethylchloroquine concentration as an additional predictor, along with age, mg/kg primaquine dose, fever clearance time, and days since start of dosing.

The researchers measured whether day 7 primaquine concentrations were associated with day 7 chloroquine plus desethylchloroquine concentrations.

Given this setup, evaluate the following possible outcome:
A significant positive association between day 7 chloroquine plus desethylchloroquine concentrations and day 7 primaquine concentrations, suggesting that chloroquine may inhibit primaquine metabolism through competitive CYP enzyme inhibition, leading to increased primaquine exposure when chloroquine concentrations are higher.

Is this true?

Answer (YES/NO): YES